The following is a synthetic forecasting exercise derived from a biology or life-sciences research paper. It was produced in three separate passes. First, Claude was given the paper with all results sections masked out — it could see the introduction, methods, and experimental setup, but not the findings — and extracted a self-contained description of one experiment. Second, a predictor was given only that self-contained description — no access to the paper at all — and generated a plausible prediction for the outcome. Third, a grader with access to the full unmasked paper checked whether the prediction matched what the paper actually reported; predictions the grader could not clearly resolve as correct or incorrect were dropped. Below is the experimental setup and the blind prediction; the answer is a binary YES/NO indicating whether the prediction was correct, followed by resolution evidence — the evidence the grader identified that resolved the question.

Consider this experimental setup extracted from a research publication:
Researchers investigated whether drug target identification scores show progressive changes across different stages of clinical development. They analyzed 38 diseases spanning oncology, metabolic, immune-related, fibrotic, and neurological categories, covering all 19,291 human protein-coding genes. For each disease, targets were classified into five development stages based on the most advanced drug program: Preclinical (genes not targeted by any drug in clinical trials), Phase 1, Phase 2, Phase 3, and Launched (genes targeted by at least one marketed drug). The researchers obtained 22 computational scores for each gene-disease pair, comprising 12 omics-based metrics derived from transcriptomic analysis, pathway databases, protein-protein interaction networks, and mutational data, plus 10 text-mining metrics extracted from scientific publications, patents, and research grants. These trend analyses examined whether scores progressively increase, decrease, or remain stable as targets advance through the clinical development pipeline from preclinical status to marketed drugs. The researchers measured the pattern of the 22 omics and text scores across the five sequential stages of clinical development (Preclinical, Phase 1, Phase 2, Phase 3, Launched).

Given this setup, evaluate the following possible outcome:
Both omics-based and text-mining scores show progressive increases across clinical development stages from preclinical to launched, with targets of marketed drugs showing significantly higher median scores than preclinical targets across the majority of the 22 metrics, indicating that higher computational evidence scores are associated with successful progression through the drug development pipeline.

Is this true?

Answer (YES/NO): NO